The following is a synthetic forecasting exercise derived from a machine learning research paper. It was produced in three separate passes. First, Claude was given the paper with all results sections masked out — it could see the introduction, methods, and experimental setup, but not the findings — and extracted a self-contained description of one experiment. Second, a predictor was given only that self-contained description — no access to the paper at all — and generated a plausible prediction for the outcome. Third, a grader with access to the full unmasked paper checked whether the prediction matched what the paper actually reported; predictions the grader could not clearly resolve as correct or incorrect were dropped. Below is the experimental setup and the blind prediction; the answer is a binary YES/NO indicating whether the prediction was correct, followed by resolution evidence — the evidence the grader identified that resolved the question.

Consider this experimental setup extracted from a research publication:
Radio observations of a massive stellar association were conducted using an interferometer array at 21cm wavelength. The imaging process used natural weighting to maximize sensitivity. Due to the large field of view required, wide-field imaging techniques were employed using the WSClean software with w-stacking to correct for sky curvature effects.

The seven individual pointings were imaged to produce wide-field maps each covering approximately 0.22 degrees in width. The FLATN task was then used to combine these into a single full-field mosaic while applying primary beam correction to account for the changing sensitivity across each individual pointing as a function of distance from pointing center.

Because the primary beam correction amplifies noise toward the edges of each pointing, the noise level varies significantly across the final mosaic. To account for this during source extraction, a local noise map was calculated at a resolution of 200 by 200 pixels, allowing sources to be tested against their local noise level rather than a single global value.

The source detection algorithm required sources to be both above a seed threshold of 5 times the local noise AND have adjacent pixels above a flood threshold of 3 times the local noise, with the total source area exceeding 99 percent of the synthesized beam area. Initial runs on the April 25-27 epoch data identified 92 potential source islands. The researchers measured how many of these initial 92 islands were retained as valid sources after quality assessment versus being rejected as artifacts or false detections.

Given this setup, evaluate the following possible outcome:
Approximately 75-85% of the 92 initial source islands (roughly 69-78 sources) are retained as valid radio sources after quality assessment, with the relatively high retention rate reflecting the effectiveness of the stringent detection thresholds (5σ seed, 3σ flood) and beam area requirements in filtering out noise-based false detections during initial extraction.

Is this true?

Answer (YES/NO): YES